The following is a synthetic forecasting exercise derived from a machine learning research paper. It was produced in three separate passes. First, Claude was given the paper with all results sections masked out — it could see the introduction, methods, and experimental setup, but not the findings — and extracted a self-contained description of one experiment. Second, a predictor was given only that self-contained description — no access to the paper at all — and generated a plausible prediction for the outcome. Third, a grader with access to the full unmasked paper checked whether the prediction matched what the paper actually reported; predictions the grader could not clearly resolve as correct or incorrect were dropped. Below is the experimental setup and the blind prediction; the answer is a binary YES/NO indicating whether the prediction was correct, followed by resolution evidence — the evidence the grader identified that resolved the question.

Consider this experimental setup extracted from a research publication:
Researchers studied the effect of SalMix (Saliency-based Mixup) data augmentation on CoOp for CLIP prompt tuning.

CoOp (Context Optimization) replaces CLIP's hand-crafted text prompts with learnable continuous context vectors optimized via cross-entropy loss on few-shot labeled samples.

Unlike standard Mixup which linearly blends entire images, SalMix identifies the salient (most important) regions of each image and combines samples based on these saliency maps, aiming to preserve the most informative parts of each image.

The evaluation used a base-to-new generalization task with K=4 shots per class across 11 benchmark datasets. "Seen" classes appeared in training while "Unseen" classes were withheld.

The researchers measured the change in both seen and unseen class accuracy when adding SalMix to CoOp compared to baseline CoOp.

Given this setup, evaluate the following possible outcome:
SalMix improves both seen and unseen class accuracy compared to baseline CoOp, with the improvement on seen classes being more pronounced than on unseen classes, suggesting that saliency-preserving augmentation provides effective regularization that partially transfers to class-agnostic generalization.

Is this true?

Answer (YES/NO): NO